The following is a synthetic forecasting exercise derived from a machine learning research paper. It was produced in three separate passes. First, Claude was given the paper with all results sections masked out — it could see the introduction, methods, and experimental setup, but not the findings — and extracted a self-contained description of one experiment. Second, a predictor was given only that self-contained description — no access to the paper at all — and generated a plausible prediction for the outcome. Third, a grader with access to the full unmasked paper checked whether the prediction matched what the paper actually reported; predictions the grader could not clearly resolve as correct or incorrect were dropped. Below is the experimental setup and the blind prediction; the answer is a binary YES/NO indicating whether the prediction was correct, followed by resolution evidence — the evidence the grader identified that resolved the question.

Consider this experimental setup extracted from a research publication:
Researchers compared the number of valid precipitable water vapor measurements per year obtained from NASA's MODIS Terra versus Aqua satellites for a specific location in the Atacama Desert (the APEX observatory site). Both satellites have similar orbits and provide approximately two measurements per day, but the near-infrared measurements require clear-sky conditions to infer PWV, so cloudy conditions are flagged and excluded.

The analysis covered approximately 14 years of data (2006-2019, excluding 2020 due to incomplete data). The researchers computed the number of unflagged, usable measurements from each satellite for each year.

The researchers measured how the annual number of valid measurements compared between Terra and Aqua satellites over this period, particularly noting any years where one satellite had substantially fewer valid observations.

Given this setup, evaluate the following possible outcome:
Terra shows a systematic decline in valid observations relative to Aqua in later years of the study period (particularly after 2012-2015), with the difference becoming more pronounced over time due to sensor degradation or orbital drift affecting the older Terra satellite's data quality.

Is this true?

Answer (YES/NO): NO